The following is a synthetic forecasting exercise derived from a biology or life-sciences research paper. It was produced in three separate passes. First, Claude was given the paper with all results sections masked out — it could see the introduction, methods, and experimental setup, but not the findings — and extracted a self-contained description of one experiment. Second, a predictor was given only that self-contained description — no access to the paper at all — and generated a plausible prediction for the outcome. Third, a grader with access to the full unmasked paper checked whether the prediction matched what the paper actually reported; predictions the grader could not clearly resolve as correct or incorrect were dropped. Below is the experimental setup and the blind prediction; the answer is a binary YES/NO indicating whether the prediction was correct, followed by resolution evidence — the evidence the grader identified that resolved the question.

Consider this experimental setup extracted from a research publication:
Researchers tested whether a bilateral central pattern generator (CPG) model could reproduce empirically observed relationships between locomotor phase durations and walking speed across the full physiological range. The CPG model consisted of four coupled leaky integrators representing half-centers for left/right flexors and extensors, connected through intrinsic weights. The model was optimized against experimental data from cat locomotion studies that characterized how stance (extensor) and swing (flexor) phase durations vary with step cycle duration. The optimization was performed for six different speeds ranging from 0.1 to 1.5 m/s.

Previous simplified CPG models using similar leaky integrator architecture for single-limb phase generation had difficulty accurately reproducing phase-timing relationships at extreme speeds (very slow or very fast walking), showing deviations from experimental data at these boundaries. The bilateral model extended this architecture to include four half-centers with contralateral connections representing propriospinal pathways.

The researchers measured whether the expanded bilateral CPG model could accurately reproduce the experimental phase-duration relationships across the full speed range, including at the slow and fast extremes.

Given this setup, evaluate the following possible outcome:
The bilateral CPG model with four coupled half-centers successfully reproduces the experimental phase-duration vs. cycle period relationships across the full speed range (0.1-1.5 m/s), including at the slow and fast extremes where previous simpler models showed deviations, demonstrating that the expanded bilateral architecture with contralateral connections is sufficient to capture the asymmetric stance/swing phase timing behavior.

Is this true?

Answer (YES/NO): YES